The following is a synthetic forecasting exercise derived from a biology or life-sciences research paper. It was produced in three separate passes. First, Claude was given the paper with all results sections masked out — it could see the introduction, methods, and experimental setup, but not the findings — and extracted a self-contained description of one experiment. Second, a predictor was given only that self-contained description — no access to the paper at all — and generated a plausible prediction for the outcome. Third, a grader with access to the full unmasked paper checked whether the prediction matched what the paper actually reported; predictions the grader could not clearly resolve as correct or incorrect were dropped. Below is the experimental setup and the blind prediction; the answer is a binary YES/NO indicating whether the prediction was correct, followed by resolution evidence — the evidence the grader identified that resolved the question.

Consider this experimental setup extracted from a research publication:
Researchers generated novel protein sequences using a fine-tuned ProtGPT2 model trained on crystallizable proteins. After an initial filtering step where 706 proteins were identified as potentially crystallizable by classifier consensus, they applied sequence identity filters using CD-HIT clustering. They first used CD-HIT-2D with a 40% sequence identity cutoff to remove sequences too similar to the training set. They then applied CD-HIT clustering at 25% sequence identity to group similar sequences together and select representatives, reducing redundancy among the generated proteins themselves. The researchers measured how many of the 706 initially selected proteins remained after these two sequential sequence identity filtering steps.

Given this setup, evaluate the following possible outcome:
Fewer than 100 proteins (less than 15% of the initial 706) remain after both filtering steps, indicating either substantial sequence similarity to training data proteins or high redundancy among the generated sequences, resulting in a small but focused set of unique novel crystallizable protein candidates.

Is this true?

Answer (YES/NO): NO